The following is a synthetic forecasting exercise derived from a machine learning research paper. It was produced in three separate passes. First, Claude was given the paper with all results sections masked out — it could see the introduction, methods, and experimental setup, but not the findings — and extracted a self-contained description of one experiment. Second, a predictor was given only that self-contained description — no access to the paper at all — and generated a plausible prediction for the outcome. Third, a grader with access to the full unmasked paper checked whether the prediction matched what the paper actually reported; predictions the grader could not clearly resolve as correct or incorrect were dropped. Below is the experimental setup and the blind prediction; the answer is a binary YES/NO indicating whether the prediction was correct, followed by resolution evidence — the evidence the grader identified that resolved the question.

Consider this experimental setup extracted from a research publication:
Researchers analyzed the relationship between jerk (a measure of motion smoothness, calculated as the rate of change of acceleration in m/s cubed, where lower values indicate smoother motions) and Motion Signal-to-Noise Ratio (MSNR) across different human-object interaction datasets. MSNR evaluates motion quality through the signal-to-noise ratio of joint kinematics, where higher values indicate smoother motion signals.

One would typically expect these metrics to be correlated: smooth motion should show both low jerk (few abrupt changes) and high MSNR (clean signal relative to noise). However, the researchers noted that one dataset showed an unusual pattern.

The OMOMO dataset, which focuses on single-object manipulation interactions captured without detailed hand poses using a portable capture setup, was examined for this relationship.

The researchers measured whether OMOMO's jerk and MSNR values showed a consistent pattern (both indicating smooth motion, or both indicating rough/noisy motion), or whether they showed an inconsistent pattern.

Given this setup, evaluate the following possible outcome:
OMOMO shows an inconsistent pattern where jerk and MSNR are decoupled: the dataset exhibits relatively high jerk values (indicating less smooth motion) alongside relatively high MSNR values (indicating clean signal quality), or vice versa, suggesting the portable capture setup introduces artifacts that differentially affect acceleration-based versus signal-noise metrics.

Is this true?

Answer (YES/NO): YES